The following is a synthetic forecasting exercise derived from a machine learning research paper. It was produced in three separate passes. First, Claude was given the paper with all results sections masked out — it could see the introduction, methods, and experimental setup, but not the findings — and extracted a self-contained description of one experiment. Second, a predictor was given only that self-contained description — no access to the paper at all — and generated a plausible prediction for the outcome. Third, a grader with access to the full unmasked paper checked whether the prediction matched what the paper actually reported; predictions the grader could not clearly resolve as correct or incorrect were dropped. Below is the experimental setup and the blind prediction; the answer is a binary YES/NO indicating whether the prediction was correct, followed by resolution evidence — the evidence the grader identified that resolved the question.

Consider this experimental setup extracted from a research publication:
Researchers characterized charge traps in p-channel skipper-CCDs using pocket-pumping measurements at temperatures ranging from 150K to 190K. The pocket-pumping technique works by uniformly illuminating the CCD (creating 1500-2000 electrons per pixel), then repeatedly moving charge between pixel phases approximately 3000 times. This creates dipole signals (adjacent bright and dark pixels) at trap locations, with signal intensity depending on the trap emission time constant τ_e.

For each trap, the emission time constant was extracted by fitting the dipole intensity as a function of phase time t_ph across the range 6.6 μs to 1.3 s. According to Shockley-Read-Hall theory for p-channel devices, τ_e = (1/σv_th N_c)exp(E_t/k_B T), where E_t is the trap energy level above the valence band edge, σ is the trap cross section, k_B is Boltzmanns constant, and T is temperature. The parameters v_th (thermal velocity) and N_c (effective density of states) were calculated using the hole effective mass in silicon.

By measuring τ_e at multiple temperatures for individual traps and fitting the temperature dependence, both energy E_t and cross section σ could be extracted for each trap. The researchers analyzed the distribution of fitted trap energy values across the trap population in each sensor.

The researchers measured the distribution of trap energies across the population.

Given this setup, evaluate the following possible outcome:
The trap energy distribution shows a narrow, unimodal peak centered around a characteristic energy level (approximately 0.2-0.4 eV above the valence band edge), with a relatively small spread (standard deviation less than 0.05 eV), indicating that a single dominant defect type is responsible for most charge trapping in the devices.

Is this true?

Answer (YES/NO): NO